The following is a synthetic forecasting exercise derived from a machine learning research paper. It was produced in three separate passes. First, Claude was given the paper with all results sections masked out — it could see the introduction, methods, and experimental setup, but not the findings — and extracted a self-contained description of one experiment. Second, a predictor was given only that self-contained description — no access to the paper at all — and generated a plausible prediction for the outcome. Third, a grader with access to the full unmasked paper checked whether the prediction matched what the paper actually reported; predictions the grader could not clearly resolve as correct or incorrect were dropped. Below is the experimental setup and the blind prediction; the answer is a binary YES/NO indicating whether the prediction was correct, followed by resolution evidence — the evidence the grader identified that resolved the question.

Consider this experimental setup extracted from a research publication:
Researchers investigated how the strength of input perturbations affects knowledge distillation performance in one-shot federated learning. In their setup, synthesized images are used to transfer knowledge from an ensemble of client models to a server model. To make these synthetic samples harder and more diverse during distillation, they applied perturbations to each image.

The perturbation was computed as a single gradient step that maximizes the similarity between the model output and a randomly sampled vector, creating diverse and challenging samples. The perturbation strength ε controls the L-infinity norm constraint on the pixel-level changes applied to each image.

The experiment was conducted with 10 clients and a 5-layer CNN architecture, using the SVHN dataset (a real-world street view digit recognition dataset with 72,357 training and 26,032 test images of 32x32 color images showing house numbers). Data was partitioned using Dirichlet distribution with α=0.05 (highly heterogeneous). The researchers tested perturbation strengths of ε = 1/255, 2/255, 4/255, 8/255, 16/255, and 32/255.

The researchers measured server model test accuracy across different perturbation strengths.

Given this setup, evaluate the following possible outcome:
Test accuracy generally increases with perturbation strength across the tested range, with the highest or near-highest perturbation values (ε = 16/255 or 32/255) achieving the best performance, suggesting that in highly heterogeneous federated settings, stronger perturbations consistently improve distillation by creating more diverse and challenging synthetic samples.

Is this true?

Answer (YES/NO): NO